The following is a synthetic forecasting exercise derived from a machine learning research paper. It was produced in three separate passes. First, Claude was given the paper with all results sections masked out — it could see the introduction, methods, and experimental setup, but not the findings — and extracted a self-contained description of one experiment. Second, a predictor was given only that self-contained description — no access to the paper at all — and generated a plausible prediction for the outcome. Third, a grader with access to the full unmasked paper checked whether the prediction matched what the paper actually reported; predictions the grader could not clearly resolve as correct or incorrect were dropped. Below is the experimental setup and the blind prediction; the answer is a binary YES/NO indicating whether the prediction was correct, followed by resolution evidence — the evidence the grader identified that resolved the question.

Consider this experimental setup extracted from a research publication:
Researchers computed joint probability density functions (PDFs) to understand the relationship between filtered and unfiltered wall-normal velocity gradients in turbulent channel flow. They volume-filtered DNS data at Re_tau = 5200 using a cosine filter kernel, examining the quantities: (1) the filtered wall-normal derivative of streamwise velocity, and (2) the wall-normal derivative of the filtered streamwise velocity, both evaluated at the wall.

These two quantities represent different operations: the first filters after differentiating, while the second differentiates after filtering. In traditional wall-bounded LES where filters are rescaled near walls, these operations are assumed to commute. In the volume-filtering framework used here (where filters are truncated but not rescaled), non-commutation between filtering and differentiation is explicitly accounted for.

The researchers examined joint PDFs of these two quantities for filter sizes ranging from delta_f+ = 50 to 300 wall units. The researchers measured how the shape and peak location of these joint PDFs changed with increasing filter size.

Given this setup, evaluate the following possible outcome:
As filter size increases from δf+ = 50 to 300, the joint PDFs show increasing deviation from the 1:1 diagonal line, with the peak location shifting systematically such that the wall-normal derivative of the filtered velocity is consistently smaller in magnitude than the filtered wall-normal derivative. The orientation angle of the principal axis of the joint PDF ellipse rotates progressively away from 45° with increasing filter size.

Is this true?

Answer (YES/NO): YES